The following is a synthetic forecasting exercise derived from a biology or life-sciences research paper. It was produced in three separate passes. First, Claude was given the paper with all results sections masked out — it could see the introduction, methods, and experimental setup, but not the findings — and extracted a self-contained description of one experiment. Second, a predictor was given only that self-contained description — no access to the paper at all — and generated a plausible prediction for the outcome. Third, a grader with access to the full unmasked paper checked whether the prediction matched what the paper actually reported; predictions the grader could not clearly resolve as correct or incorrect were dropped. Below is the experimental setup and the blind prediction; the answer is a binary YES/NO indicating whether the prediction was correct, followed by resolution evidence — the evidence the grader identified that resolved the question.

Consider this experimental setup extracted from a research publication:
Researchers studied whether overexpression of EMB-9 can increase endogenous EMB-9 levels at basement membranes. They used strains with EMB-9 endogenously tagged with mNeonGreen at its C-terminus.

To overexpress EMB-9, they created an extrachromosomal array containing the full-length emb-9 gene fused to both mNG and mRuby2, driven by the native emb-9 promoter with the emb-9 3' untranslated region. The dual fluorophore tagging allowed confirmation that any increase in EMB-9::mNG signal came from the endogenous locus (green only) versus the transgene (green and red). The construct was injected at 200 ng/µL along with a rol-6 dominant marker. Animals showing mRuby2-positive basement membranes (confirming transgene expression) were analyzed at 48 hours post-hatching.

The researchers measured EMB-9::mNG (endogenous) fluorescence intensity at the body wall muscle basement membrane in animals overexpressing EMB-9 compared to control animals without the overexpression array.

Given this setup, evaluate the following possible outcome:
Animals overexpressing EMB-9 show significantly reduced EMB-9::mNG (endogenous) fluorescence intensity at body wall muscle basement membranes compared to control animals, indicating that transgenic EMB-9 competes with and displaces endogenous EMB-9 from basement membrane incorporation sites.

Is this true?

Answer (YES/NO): NO